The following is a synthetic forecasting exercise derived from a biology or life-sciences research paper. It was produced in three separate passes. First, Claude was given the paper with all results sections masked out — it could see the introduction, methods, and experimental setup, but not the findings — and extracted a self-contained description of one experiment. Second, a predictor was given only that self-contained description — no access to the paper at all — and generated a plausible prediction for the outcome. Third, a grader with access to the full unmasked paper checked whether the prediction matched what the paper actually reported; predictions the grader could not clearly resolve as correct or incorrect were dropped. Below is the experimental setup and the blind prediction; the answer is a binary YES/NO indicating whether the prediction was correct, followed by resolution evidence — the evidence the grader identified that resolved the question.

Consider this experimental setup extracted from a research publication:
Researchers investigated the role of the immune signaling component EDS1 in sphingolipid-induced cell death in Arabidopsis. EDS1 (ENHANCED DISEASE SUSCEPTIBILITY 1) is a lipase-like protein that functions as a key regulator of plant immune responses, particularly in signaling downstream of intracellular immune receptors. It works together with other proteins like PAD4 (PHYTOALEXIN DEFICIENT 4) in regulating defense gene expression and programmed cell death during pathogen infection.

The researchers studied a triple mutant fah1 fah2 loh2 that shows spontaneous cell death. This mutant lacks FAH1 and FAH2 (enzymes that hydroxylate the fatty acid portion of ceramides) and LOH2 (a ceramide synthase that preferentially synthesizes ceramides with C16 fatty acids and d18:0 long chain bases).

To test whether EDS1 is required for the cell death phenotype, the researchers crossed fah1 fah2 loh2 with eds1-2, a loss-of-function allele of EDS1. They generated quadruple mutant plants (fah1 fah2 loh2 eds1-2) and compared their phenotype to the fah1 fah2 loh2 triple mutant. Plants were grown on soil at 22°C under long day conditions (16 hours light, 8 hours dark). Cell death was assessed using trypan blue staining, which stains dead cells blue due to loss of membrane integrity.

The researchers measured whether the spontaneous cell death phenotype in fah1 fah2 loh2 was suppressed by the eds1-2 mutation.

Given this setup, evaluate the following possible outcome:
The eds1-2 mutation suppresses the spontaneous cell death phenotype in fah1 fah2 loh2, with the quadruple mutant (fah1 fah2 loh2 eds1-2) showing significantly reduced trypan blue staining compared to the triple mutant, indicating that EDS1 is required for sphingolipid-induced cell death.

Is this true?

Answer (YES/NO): YES